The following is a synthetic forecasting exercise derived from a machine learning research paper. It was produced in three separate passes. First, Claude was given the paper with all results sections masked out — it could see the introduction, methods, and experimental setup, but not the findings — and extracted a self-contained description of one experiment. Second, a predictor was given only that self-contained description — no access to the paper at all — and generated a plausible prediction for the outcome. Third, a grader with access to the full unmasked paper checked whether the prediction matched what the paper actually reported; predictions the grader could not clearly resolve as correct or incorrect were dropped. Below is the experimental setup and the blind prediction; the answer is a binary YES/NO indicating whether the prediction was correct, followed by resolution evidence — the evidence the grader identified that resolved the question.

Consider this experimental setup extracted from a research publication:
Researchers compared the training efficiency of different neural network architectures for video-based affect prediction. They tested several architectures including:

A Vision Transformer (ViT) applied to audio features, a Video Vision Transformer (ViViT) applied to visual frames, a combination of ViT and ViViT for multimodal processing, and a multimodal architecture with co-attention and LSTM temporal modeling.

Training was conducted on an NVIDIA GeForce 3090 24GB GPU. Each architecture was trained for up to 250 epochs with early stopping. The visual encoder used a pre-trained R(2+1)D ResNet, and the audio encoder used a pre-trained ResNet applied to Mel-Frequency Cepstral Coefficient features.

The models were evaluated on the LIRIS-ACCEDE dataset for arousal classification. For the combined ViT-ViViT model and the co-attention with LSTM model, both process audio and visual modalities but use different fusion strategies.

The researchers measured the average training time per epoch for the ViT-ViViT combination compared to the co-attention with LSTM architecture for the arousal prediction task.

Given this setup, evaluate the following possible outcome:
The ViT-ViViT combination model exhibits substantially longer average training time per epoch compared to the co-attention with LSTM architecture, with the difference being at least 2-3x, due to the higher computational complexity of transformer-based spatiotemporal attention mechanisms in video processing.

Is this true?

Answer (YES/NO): NO